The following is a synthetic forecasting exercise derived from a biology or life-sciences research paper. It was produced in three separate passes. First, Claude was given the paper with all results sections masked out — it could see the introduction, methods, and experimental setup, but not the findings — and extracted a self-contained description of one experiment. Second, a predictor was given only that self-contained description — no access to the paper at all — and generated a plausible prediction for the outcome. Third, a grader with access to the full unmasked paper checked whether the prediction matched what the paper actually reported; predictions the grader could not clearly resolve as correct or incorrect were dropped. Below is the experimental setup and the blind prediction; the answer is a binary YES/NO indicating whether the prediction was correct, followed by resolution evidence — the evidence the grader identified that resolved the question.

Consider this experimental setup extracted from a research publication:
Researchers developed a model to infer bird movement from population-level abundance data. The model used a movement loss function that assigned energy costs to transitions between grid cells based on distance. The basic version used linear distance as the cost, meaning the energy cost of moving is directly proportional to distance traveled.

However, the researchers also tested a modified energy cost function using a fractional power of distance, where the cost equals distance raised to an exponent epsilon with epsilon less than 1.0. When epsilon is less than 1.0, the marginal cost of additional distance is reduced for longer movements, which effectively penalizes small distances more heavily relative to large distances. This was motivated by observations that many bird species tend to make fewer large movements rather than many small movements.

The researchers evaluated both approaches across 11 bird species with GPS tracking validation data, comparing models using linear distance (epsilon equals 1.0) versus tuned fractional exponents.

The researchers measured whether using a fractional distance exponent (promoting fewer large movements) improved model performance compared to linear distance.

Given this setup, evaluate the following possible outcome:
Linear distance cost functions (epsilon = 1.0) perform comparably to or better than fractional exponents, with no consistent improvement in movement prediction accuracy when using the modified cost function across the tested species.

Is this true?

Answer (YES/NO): NO